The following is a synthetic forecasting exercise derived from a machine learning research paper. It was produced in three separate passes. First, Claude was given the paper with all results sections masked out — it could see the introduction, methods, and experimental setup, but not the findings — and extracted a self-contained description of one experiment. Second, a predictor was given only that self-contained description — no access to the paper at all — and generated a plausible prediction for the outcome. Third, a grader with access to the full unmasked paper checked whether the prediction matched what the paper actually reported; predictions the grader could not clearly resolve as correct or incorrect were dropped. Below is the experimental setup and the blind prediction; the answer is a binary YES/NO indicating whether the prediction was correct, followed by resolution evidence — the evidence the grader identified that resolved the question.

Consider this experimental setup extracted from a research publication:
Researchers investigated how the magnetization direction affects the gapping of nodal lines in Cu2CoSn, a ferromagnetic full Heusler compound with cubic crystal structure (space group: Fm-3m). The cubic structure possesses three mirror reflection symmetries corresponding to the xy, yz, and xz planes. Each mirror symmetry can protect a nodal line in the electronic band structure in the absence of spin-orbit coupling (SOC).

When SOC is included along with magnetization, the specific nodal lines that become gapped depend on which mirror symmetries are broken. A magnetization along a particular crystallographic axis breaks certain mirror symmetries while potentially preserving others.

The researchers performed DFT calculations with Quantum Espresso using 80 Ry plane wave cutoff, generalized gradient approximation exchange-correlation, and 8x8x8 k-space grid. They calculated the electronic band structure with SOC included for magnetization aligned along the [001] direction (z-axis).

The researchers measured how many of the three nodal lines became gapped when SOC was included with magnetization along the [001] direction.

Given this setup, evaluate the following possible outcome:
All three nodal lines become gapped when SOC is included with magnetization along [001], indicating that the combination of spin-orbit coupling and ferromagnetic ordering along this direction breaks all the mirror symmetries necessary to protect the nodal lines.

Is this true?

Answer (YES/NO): NO